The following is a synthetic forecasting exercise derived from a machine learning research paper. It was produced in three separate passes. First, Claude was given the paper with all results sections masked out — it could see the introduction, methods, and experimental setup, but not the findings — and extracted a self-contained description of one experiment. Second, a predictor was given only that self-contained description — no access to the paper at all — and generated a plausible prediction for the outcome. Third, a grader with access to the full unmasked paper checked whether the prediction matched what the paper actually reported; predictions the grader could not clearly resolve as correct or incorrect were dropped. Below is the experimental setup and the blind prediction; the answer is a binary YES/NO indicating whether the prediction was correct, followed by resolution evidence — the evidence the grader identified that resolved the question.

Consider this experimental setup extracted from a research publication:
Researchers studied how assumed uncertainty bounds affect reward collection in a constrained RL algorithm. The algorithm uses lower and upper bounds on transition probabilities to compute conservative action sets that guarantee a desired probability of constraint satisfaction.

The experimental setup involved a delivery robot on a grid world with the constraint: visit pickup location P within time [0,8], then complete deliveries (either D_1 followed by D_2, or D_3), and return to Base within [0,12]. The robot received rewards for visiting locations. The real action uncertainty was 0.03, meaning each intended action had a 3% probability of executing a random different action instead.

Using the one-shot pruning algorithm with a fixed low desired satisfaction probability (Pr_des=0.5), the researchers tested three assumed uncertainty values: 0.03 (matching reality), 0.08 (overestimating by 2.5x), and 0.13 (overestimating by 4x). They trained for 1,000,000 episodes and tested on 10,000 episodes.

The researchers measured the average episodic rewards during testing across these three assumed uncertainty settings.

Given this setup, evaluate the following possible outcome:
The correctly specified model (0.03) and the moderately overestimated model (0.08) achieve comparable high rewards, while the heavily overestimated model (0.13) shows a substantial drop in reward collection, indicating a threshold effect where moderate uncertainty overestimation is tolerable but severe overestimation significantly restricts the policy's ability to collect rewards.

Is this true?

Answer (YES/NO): NO